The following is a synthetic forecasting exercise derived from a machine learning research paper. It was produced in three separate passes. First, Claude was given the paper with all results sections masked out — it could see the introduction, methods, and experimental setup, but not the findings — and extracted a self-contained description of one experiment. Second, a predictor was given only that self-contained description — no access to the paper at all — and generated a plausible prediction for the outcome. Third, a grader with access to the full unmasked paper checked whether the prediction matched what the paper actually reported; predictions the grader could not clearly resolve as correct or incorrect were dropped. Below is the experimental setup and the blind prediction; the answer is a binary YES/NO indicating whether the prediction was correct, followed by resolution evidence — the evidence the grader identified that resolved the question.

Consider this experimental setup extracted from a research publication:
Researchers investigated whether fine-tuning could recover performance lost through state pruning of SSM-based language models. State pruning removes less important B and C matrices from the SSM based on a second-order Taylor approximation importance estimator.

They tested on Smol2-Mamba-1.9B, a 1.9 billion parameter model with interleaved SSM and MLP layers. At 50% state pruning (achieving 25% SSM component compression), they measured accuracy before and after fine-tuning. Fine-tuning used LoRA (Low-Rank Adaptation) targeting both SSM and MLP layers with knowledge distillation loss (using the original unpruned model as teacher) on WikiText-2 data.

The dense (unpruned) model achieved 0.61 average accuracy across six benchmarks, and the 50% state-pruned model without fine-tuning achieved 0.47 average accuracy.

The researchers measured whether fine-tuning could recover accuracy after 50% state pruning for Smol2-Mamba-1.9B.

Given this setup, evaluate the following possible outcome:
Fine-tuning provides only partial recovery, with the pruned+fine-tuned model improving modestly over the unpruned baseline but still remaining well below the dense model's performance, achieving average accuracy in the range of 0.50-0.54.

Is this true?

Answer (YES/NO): NO